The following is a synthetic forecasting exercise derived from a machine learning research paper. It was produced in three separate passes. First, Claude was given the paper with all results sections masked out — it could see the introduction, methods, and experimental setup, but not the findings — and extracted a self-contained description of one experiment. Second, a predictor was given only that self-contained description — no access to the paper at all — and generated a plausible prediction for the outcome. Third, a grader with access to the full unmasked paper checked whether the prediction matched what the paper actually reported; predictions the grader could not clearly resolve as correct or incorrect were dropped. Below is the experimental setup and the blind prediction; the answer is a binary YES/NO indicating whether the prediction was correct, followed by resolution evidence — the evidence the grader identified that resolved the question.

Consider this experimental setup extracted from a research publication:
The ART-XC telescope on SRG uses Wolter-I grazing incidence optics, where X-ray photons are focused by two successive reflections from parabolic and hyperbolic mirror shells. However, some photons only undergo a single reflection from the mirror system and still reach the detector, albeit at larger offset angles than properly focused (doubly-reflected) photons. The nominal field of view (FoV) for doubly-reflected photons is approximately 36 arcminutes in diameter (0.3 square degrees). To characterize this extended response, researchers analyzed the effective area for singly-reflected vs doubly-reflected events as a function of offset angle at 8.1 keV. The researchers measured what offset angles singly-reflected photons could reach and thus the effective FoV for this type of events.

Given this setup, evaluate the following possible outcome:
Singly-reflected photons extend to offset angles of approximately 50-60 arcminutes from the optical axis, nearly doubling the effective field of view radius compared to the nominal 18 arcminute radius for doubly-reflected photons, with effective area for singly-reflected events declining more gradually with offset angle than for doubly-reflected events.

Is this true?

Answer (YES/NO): NO